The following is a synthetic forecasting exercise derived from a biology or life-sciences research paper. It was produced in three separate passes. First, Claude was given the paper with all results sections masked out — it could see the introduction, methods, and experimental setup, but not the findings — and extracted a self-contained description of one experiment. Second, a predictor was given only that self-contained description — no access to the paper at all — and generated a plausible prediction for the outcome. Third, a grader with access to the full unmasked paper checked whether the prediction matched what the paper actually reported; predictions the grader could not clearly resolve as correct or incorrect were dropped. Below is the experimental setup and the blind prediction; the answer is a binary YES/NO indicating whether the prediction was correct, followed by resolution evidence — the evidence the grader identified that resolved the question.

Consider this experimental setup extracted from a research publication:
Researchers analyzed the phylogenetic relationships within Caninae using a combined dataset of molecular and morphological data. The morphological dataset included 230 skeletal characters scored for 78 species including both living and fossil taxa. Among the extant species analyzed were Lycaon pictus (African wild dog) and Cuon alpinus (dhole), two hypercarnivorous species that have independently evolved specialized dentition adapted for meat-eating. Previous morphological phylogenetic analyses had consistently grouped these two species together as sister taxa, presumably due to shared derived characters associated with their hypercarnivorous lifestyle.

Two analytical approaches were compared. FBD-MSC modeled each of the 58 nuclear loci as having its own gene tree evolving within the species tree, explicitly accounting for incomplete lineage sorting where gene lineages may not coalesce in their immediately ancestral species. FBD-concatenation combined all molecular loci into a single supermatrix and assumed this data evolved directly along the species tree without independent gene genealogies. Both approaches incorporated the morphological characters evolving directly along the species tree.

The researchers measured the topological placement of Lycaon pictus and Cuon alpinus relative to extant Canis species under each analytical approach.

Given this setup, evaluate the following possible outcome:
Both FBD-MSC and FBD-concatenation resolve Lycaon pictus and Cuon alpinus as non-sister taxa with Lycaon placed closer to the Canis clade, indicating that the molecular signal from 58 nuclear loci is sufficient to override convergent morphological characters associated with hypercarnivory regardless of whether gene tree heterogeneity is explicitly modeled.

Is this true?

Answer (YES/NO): NO